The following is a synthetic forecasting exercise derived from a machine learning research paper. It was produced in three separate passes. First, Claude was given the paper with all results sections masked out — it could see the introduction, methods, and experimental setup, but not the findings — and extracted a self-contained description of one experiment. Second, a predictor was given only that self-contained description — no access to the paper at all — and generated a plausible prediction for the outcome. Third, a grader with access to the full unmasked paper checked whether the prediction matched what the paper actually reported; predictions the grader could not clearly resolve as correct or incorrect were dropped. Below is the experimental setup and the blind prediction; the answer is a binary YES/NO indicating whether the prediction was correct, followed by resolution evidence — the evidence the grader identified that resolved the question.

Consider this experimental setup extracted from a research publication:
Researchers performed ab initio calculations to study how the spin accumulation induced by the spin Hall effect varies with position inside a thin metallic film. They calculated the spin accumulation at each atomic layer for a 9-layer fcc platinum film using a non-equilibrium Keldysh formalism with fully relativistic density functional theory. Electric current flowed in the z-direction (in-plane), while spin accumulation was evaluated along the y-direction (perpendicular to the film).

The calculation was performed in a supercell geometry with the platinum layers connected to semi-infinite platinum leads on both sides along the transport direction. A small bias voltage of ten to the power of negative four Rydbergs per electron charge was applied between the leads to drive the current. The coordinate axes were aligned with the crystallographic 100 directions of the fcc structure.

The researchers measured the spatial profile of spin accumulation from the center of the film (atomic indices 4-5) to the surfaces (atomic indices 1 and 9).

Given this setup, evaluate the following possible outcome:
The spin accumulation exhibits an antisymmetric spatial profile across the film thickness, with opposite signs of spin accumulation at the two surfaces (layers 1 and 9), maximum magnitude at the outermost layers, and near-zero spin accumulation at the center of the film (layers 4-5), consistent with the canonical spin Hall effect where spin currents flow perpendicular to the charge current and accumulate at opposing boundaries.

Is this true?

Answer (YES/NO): YES